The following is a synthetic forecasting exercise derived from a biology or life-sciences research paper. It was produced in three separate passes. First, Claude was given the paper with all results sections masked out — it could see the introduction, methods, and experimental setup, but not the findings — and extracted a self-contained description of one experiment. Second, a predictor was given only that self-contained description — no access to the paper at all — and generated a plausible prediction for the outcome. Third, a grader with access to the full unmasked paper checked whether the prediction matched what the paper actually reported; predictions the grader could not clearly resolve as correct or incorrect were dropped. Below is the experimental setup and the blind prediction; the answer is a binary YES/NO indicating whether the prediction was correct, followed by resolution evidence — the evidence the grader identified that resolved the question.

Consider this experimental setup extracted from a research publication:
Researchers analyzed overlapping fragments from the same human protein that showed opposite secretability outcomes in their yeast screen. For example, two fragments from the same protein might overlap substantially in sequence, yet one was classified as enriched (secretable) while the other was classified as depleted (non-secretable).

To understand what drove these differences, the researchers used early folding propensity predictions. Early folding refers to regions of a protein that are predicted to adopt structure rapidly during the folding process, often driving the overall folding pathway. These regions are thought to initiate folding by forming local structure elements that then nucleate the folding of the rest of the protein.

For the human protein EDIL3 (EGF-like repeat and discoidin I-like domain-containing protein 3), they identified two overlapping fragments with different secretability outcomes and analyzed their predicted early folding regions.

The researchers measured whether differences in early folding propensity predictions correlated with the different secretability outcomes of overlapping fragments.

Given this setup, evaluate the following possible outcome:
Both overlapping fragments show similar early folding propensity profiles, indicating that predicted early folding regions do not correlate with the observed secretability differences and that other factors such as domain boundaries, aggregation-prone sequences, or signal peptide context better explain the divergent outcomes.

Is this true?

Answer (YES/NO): NO